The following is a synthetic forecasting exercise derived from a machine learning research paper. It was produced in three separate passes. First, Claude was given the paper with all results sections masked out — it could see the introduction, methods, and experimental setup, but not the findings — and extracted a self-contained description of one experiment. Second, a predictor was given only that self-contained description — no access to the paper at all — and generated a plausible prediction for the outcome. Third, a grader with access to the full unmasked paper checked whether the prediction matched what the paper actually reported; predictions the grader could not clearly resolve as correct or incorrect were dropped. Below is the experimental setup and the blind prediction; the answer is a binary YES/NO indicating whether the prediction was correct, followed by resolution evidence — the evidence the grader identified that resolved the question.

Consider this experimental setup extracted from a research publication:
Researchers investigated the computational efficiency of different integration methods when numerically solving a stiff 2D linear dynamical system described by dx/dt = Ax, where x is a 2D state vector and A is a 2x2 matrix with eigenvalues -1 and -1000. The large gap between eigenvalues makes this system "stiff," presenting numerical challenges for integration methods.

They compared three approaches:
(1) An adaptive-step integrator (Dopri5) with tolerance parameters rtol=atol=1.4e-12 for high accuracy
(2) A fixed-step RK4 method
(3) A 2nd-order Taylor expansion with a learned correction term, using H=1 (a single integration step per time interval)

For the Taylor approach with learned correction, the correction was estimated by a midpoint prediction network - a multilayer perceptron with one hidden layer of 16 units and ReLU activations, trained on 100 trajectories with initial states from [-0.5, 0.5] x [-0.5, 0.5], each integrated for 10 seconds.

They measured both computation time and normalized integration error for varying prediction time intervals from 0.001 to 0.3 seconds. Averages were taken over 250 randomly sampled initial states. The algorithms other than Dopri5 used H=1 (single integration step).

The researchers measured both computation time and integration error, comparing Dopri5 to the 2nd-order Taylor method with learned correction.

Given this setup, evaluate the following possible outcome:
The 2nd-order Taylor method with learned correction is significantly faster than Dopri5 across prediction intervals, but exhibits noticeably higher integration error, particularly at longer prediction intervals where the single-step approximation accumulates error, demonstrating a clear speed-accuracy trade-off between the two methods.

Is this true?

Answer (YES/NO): NO